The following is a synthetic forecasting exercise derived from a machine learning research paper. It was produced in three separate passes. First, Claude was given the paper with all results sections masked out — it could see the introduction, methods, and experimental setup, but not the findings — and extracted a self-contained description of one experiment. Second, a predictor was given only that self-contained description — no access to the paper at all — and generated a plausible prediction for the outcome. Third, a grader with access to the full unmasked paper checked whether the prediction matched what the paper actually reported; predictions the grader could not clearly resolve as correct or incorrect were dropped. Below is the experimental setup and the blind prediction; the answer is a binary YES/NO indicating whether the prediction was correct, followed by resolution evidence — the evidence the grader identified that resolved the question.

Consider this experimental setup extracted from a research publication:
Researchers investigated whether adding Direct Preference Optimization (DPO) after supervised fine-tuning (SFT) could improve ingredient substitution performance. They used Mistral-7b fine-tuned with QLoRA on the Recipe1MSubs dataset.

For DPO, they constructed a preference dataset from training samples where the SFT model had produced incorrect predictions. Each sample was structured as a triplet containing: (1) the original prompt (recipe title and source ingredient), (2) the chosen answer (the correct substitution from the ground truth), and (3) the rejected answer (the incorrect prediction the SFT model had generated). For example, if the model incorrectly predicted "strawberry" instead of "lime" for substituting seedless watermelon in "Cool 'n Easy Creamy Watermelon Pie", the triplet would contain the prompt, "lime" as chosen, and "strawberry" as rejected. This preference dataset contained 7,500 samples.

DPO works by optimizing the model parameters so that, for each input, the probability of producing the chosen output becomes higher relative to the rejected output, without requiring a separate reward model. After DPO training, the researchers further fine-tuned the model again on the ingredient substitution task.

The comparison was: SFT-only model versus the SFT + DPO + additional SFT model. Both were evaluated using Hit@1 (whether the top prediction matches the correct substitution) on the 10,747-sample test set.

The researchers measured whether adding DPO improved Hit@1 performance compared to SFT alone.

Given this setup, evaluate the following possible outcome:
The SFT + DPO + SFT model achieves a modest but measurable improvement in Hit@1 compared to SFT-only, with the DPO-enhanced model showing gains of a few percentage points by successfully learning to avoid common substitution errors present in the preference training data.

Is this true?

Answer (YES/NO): NO